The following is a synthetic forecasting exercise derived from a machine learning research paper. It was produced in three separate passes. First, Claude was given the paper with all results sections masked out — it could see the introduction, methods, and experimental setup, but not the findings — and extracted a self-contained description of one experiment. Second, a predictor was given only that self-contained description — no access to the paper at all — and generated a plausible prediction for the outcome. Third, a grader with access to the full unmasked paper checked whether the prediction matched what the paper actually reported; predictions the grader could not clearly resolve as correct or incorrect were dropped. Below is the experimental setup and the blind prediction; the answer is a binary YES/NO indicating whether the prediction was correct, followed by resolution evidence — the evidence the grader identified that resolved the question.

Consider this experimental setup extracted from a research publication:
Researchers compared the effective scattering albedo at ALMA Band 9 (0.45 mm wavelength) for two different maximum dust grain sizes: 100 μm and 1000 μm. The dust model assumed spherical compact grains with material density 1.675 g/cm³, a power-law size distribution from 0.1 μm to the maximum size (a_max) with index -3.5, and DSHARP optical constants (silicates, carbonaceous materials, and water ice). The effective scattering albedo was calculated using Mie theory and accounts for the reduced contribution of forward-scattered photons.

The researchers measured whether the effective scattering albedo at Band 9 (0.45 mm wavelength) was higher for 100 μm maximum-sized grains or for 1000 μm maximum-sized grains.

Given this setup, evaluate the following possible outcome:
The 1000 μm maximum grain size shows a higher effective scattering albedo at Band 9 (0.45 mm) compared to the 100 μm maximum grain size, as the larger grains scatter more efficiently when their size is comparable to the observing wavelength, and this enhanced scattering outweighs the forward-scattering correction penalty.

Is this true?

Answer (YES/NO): NO